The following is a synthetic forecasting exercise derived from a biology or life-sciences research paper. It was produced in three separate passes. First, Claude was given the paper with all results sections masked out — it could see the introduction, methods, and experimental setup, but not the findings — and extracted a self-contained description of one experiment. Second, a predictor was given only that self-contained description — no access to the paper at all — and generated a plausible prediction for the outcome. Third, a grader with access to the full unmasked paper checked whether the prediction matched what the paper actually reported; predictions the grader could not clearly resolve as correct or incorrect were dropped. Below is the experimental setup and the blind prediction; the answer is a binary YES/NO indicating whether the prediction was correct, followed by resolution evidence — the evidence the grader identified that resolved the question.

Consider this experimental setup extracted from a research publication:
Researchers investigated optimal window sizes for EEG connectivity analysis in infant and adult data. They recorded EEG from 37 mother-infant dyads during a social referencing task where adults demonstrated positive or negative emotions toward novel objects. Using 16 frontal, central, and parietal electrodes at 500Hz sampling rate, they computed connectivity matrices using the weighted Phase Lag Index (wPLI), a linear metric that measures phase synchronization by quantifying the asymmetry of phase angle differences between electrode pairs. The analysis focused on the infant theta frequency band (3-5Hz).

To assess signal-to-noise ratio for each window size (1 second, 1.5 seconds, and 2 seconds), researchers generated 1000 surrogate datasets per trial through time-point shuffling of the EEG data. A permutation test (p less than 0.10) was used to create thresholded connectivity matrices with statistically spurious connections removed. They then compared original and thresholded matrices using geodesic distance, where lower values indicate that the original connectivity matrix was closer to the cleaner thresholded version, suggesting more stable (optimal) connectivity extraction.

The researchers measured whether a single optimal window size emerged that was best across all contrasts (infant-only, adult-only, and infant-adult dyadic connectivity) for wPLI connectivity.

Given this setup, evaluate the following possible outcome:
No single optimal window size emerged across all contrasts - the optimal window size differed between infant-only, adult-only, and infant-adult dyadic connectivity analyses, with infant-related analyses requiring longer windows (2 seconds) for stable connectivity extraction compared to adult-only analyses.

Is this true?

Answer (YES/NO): NO